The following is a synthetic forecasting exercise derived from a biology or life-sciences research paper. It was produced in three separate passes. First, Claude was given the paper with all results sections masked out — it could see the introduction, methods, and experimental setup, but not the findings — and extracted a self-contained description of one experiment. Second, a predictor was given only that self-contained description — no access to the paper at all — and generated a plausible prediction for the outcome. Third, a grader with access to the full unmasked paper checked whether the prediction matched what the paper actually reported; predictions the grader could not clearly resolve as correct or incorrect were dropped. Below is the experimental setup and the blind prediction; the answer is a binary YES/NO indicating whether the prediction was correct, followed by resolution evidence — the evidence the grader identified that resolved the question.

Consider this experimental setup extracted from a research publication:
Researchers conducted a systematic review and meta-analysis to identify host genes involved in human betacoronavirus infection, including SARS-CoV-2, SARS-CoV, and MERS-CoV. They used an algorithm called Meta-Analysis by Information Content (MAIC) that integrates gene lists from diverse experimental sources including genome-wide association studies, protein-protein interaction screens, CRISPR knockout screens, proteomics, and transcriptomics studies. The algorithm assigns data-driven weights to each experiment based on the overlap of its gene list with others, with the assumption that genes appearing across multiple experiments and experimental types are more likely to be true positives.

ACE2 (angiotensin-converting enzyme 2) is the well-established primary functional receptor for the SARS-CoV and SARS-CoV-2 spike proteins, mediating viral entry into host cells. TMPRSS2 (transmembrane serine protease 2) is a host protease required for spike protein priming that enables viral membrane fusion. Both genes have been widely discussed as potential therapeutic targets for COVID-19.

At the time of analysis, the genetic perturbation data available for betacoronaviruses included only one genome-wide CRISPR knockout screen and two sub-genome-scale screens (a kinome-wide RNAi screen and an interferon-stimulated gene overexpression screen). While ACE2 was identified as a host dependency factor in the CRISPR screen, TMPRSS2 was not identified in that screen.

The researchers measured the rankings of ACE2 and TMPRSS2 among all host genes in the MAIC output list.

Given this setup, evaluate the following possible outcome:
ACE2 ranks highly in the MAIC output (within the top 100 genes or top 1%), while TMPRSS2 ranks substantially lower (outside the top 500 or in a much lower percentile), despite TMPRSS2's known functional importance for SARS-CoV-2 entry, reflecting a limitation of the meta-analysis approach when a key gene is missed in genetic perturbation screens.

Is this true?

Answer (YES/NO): NO